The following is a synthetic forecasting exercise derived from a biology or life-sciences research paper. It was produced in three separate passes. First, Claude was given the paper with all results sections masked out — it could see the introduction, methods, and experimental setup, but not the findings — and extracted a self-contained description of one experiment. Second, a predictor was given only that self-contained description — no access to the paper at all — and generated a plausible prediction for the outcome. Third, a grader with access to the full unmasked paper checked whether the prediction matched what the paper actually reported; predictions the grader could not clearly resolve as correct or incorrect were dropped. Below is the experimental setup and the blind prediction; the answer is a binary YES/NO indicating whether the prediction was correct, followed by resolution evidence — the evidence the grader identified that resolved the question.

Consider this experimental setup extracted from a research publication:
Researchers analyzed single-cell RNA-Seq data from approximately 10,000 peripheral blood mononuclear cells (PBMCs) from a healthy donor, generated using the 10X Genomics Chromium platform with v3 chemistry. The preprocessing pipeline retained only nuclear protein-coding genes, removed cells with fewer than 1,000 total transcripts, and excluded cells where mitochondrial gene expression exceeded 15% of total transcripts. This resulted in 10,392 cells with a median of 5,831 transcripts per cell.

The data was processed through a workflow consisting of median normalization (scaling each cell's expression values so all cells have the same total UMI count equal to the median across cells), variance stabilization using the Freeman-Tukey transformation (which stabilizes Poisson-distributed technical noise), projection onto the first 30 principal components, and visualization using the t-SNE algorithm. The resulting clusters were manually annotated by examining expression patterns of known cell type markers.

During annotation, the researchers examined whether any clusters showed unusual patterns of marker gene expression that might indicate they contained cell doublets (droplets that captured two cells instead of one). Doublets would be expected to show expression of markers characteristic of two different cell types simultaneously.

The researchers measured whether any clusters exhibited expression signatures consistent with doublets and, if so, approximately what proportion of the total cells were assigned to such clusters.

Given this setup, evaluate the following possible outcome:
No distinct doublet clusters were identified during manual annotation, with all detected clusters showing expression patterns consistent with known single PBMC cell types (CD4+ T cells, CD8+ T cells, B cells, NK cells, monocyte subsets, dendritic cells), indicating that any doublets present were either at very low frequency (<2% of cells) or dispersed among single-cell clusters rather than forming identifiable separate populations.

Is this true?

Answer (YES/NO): NO